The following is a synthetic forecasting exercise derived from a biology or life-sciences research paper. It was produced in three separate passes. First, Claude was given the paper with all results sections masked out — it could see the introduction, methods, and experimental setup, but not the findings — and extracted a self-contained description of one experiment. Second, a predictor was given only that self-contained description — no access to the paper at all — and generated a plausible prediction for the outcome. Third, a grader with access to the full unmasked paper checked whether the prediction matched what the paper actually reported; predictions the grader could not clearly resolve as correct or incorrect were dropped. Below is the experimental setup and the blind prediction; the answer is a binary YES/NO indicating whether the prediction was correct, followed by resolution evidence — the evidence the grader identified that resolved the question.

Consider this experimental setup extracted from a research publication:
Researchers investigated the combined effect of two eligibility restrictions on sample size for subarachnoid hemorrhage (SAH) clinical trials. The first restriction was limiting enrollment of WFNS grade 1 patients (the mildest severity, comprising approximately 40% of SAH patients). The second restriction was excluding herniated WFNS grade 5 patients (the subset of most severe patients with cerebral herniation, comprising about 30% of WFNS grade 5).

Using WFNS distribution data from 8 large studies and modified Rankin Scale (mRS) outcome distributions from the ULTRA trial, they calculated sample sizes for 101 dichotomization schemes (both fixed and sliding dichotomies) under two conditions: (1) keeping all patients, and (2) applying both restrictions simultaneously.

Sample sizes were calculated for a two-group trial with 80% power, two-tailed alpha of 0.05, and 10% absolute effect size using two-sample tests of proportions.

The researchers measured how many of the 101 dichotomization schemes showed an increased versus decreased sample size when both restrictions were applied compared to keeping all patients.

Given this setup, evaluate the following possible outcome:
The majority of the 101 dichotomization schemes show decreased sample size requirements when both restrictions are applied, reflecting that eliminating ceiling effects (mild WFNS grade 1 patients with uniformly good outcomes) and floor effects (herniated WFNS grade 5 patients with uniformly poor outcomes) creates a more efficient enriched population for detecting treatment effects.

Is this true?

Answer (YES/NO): NO